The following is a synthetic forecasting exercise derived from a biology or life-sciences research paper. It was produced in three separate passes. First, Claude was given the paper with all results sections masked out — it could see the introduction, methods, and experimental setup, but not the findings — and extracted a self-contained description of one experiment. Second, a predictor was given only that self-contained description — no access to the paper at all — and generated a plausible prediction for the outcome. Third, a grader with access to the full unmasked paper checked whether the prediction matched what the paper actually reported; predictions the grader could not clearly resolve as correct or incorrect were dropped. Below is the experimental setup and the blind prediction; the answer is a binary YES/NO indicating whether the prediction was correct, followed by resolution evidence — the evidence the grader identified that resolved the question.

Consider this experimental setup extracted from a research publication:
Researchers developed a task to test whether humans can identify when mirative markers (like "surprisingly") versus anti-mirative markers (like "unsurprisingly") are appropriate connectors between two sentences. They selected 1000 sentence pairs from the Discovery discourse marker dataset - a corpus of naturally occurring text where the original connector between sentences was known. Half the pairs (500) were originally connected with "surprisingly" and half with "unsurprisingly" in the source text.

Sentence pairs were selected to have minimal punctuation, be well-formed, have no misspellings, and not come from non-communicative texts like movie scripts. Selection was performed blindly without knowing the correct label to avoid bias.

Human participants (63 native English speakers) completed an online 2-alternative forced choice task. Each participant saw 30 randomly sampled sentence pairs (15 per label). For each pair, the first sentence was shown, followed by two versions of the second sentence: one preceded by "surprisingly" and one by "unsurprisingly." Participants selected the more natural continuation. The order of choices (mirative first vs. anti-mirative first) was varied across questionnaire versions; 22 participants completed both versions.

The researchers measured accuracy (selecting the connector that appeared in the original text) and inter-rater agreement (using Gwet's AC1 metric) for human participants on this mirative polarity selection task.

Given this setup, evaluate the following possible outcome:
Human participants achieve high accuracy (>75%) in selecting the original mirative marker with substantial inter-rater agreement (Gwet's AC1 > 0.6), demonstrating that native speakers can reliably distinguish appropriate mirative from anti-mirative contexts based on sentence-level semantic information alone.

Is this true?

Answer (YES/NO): NO